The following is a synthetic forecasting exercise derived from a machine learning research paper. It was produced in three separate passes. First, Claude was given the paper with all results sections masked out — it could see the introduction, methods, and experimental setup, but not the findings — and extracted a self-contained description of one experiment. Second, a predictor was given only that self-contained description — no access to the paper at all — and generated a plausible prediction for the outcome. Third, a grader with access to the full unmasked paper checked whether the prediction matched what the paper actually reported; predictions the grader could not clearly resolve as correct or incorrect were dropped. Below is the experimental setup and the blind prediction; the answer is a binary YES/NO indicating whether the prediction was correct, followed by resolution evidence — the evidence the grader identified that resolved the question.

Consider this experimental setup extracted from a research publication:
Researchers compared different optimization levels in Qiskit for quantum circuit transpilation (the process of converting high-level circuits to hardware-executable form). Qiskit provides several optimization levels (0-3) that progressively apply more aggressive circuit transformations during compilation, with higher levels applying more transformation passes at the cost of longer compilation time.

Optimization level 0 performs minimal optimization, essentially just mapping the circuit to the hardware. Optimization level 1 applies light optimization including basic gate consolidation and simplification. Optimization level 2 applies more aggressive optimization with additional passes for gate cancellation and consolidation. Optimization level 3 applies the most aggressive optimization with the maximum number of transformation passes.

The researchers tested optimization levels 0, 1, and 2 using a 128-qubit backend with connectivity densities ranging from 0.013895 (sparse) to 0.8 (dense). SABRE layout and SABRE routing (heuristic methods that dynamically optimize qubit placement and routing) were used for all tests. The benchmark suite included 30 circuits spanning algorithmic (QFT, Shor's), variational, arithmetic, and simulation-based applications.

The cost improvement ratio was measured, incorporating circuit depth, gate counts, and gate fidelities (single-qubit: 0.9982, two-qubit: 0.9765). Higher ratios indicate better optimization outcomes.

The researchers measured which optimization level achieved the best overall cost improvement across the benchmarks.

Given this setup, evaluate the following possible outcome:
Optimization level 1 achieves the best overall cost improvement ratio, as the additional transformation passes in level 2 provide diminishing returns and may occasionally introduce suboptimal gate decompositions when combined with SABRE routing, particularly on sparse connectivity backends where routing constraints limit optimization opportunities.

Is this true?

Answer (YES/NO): YES